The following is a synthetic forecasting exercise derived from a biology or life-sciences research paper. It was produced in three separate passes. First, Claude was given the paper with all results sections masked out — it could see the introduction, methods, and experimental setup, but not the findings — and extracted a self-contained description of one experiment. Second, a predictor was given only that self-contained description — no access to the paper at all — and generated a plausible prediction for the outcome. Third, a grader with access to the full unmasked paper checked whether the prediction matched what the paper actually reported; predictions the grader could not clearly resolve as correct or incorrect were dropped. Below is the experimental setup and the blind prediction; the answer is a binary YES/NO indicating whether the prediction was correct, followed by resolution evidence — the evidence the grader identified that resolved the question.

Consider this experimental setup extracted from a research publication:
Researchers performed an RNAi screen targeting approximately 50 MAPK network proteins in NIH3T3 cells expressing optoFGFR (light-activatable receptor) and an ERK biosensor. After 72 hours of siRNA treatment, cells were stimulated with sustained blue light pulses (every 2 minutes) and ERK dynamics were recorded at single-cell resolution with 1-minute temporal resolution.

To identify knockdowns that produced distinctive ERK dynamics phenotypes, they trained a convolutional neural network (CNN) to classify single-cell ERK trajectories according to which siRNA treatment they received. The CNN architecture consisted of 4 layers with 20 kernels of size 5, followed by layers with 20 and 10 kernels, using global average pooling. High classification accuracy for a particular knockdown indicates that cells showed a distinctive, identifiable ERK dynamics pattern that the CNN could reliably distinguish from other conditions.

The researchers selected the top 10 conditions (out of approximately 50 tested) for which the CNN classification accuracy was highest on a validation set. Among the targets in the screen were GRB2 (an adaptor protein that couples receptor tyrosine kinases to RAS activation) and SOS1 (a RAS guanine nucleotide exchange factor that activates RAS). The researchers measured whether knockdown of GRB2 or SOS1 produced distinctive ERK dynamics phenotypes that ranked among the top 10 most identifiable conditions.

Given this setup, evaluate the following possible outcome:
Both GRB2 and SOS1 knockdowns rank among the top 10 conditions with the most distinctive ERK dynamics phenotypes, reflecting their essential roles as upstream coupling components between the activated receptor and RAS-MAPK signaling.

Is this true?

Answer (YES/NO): NO